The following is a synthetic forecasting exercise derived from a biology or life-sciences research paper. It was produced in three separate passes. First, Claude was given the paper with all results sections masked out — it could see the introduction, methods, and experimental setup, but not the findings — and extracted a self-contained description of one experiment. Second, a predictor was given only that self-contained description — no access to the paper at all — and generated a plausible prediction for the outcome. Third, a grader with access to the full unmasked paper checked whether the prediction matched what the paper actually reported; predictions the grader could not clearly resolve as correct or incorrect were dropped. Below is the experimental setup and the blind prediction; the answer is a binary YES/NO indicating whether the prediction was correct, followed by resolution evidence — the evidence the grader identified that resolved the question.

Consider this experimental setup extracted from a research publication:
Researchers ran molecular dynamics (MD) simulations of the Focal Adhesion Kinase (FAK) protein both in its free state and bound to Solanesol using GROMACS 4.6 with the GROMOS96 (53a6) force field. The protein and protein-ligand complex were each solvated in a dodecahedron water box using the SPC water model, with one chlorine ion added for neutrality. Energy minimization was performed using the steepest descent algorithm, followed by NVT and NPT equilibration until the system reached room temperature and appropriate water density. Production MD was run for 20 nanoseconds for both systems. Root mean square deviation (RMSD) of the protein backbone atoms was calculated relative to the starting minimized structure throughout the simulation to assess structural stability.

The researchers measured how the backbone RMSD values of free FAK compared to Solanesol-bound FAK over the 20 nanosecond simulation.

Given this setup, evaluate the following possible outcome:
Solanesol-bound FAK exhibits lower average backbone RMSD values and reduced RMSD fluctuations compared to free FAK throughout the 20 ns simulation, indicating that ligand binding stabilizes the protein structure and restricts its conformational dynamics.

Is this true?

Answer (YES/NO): YES